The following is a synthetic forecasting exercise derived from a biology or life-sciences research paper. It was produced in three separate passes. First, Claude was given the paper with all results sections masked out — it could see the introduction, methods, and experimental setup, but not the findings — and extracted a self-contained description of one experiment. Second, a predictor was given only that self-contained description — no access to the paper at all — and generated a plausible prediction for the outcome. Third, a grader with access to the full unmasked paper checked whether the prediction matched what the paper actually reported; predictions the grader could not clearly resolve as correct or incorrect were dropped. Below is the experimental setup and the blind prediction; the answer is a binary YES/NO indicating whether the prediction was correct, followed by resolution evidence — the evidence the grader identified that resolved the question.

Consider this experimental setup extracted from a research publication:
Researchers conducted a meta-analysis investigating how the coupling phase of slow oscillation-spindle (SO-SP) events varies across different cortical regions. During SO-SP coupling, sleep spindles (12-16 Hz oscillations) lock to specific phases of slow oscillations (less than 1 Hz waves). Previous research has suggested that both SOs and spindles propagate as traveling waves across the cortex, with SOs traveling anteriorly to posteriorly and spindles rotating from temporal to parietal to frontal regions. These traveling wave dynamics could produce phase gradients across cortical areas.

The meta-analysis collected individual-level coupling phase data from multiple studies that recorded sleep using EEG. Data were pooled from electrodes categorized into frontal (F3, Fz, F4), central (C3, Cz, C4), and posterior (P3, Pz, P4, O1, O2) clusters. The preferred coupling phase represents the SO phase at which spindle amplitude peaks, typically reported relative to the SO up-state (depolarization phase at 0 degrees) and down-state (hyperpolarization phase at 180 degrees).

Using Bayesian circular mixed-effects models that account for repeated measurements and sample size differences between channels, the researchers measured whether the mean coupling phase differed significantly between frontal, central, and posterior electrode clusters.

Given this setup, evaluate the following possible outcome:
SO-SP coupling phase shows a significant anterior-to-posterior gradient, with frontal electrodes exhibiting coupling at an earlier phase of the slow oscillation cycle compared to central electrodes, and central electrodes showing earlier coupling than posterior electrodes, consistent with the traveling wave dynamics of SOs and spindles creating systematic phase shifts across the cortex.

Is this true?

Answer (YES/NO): NO